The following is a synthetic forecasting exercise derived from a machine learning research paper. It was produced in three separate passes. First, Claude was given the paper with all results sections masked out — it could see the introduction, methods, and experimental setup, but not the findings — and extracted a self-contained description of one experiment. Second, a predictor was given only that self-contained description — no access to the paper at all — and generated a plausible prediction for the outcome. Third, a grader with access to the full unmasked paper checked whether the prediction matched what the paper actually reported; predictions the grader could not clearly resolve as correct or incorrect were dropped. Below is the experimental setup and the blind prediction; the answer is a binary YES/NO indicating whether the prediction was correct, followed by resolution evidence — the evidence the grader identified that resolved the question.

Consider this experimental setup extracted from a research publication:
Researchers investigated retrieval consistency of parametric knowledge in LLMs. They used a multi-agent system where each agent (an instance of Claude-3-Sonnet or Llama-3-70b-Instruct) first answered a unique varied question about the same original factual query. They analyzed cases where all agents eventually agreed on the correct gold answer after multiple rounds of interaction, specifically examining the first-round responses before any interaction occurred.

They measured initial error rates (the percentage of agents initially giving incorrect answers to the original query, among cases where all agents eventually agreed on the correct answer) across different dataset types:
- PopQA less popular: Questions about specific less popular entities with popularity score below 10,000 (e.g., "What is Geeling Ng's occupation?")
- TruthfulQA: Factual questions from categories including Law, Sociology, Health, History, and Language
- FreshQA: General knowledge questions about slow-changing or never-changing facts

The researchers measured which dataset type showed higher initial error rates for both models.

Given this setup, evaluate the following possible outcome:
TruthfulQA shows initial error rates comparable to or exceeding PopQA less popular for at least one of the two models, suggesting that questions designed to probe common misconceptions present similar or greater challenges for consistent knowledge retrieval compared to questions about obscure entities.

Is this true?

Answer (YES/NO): YES